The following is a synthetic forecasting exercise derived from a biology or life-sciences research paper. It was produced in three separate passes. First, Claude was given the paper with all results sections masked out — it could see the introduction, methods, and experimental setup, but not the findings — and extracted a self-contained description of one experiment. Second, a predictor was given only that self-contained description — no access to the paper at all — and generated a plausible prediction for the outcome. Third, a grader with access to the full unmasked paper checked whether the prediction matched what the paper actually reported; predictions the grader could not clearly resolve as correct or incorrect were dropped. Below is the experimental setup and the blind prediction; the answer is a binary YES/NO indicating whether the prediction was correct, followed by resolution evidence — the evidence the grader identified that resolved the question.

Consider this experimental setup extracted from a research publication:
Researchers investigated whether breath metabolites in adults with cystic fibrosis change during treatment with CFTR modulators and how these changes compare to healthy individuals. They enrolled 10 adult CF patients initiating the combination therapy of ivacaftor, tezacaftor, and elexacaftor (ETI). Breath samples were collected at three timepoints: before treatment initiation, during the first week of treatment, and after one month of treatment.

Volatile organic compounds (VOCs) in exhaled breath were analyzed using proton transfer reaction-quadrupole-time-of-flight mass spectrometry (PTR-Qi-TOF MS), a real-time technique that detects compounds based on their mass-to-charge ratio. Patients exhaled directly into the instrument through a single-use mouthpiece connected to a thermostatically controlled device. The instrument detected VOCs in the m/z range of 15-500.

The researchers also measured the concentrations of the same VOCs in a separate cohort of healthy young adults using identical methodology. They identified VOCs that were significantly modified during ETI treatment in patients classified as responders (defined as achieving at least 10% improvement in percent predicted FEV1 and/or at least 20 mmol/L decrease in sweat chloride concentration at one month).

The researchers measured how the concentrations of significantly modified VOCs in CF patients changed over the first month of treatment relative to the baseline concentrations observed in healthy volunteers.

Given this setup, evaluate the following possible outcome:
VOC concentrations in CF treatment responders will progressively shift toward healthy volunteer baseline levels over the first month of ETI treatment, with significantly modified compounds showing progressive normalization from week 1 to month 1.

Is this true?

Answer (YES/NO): YES